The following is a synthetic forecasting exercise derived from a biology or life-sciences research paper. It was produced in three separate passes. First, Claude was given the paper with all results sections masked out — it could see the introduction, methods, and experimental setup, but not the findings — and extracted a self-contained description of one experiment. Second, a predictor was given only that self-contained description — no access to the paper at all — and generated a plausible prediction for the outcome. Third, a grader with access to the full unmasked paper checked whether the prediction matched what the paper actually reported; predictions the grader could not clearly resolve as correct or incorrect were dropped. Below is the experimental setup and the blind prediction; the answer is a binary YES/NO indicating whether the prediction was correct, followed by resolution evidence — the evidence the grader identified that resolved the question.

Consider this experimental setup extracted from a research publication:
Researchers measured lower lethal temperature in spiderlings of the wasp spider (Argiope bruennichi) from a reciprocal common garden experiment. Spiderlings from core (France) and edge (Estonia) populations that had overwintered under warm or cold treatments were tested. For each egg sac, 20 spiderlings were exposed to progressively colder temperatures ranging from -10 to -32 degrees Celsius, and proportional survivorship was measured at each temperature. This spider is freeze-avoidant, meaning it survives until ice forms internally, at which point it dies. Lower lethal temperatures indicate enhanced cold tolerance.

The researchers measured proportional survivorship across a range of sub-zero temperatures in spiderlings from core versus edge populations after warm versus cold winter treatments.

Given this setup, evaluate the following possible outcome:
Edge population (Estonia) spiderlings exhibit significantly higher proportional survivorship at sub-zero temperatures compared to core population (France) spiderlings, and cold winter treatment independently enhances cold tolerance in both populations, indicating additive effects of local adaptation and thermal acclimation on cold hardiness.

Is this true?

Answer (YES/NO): NO